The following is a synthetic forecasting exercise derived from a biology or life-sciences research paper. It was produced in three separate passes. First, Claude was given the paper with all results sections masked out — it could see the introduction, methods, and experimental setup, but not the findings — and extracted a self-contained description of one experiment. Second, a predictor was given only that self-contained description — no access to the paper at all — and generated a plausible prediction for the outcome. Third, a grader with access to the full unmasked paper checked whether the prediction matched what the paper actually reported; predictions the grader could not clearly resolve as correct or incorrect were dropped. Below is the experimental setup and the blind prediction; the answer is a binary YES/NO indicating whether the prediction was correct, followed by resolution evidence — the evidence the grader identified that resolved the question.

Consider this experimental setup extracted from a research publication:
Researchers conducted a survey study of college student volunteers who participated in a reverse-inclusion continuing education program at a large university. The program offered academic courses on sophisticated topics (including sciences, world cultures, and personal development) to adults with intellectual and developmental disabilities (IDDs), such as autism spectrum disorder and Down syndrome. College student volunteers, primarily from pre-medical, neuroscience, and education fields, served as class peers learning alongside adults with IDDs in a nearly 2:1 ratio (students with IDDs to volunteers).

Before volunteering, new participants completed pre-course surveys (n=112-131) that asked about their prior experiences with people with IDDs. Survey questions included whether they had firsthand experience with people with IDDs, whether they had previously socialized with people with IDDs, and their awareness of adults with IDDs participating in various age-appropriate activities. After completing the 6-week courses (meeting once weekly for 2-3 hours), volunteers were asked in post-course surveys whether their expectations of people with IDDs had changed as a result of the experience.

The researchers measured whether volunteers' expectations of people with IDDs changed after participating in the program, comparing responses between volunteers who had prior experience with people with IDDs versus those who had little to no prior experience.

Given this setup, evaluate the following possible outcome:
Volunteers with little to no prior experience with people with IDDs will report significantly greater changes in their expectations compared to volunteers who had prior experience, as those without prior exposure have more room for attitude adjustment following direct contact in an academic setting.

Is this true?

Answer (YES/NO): NO